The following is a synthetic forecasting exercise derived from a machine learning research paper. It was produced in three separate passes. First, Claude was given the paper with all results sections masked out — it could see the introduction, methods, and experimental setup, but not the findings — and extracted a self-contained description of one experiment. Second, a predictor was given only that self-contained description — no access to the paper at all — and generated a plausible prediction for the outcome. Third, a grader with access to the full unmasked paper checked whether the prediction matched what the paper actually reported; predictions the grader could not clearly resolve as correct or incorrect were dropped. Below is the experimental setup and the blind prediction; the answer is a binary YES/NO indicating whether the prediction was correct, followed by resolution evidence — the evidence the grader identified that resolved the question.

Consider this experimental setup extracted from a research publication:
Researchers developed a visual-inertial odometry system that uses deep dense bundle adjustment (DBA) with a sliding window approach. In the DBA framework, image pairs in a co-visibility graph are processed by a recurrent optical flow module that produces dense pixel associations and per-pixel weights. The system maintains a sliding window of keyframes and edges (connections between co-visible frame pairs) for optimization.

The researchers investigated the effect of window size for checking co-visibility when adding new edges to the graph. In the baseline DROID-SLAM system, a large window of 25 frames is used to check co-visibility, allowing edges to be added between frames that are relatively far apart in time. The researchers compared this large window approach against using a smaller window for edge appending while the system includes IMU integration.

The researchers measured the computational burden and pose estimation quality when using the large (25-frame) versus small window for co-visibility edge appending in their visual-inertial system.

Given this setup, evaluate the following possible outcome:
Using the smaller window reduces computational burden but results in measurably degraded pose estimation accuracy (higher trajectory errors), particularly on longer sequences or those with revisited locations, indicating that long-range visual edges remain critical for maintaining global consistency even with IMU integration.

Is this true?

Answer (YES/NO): NO